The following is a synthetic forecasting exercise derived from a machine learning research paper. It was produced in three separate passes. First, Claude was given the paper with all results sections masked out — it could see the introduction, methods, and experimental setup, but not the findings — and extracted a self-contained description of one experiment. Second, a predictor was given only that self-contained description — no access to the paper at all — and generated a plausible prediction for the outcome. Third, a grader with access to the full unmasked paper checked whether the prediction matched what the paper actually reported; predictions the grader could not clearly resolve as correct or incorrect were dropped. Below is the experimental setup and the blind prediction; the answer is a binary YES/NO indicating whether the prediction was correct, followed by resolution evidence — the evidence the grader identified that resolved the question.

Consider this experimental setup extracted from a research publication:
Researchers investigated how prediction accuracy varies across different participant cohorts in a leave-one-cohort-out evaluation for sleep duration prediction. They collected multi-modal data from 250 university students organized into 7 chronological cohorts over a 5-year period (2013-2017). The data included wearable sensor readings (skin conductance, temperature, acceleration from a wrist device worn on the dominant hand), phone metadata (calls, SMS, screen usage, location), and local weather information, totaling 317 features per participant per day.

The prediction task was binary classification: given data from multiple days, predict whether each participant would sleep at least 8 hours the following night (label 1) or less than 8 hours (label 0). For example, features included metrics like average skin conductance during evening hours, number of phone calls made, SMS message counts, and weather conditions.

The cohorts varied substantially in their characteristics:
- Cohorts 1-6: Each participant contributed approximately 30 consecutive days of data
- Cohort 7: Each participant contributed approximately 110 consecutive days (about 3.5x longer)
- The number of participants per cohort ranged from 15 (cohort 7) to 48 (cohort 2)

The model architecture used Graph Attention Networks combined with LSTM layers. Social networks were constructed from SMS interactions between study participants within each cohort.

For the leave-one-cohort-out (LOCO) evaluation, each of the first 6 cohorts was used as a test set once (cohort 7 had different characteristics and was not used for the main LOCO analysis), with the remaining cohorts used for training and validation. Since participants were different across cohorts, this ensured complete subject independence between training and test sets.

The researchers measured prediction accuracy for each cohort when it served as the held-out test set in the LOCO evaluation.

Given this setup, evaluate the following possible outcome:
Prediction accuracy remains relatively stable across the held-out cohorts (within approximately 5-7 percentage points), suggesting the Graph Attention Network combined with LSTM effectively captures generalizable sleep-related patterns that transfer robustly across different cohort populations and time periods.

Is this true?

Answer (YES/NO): YES